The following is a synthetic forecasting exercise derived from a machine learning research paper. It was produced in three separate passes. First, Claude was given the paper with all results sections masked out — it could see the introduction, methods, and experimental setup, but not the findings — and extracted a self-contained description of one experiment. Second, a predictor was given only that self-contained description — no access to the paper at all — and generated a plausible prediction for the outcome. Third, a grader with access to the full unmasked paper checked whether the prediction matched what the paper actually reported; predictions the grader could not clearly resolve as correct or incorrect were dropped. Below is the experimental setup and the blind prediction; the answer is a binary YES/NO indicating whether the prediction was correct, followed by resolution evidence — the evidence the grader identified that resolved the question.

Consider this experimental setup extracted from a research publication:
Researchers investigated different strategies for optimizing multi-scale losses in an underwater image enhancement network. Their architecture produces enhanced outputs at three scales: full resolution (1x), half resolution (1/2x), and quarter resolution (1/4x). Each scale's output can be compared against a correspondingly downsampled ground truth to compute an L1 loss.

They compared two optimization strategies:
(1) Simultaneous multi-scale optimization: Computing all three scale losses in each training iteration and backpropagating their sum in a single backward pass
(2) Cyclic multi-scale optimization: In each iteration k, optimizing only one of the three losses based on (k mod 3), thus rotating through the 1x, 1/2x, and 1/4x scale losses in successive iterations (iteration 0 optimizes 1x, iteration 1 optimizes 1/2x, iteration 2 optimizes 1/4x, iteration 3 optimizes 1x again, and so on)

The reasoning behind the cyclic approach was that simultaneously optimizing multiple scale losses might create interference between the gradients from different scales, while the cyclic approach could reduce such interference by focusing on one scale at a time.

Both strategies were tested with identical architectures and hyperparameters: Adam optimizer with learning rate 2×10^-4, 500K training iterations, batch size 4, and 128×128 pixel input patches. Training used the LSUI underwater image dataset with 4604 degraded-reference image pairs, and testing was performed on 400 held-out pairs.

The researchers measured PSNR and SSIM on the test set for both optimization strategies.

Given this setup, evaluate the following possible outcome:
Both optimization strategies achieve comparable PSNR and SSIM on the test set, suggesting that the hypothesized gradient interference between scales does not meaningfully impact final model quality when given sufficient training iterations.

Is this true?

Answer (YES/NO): NO